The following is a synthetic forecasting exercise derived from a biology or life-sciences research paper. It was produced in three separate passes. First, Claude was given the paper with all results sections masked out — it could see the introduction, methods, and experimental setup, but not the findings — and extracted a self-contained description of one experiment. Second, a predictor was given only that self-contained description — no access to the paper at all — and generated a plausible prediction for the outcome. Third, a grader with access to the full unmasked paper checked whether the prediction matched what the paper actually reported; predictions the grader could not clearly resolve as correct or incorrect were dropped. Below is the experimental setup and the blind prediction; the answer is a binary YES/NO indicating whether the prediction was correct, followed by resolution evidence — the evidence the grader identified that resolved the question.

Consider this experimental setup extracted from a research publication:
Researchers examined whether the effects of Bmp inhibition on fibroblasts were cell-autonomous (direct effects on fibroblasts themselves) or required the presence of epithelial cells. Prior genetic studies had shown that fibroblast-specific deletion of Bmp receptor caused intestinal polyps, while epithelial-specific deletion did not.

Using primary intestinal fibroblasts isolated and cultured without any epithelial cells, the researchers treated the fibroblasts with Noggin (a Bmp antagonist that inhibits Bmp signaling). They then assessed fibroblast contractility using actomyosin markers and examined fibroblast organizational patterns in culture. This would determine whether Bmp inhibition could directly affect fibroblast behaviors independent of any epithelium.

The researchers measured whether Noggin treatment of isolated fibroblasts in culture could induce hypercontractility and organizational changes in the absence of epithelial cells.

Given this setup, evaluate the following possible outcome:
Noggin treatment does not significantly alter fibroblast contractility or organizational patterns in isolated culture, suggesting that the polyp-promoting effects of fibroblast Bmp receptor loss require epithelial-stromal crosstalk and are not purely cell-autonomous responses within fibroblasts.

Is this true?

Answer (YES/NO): NO